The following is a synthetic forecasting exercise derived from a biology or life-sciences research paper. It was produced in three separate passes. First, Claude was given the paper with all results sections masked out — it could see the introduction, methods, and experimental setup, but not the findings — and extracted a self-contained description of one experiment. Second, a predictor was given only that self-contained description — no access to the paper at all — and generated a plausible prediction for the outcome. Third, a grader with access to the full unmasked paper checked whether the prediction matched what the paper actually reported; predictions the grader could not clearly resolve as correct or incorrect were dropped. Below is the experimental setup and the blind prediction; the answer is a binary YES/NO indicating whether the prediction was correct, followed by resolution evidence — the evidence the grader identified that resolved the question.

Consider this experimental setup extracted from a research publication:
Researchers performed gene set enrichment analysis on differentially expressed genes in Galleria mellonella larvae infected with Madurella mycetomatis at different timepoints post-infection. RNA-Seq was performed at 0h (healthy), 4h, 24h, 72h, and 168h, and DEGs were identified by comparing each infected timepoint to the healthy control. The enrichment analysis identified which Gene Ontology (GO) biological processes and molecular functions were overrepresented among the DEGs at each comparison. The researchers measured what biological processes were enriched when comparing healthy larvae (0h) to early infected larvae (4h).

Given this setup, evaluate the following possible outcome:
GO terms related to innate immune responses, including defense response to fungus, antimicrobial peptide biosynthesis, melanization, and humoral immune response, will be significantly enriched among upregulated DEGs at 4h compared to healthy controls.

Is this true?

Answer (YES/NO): NO